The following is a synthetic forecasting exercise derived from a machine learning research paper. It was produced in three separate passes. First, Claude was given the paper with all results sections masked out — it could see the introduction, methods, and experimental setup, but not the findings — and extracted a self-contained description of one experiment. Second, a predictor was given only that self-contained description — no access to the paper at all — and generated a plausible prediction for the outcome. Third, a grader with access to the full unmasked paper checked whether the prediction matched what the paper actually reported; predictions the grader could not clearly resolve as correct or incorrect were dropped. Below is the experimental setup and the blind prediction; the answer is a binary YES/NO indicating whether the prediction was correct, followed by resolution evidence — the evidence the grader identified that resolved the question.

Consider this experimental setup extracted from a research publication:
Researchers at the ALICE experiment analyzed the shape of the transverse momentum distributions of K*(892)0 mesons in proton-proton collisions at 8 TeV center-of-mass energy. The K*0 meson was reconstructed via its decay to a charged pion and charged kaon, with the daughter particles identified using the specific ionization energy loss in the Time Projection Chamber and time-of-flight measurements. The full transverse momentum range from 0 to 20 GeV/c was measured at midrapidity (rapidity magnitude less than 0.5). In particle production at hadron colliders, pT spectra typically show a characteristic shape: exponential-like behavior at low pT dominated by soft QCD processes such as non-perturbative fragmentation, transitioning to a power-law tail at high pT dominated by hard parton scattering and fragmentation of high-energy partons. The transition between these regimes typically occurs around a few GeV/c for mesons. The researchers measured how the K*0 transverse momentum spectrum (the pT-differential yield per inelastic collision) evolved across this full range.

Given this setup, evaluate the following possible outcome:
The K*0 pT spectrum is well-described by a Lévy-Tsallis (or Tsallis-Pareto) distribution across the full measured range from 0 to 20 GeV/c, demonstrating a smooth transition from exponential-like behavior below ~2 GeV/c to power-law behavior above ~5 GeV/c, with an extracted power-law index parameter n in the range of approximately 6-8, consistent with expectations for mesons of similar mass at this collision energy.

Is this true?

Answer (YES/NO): YES